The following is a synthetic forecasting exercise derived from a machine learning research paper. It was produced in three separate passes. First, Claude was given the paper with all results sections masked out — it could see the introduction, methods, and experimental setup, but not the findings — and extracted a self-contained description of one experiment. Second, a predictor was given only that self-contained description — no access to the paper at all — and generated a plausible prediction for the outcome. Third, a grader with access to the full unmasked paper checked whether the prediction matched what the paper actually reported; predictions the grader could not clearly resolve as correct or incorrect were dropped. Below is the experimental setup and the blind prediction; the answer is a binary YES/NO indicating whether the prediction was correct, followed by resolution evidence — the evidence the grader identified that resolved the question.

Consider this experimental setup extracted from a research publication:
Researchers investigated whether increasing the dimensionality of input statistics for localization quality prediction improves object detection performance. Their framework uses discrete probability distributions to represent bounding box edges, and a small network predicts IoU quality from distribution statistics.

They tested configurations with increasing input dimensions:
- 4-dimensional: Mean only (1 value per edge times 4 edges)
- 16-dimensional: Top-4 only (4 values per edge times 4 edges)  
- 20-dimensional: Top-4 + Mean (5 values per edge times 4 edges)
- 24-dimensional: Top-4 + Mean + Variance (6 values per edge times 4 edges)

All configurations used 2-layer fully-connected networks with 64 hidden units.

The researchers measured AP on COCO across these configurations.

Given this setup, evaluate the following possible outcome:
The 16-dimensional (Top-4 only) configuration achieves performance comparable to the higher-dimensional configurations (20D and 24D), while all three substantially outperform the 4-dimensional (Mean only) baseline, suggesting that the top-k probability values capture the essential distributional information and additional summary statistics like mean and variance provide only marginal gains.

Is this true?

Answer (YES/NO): NO